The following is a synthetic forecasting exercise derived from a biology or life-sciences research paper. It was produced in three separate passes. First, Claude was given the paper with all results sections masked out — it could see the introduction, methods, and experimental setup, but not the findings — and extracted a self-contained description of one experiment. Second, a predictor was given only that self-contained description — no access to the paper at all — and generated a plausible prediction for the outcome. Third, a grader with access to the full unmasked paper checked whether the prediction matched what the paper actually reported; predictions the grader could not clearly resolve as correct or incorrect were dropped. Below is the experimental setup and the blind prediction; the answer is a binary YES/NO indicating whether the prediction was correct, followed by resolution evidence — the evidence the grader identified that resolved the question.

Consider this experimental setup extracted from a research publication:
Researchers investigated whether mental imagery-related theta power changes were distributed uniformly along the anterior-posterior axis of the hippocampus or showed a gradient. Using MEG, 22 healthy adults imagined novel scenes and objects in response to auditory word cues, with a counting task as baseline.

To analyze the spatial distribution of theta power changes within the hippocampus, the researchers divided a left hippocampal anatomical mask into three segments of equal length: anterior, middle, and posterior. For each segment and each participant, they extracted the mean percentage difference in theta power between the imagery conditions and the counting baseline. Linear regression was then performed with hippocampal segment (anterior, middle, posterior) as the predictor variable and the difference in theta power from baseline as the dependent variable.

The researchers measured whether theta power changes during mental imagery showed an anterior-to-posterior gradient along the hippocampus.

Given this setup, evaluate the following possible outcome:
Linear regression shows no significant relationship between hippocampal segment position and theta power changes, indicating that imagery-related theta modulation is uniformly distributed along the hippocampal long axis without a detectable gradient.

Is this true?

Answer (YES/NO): NO